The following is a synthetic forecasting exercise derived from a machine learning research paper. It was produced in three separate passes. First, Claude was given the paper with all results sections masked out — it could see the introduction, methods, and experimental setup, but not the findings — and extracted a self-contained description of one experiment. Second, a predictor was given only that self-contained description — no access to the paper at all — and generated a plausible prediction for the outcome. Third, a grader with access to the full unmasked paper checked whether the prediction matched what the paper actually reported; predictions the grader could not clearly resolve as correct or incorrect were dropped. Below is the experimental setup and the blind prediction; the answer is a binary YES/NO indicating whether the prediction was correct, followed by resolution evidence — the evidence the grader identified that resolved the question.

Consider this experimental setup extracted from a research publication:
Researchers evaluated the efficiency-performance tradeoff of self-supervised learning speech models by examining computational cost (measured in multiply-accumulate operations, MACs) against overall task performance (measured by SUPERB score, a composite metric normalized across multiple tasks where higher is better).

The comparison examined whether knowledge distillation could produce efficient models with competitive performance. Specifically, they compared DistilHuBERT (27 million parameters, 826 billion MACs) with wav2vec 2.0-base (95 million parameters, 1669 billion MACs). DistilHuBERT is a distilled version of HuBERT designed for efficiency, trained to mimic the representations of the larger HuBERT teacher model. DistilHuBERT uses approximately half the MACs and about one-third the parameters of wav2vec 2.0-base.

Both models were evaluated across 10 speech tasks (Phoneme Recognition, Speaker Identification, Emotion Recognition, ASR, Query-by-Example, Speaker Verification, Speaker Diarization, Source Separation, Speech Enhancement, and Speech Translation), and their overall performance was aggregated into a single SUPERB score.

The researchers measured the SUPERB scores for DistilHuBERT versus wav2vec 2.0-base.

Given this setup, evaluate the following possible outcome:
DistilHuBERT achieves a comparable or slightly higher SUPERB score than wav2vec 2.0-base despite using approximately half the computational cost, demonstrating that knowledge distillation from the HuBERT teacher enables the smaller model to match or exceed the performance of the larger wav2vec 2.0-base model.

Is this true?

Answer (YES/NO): YES